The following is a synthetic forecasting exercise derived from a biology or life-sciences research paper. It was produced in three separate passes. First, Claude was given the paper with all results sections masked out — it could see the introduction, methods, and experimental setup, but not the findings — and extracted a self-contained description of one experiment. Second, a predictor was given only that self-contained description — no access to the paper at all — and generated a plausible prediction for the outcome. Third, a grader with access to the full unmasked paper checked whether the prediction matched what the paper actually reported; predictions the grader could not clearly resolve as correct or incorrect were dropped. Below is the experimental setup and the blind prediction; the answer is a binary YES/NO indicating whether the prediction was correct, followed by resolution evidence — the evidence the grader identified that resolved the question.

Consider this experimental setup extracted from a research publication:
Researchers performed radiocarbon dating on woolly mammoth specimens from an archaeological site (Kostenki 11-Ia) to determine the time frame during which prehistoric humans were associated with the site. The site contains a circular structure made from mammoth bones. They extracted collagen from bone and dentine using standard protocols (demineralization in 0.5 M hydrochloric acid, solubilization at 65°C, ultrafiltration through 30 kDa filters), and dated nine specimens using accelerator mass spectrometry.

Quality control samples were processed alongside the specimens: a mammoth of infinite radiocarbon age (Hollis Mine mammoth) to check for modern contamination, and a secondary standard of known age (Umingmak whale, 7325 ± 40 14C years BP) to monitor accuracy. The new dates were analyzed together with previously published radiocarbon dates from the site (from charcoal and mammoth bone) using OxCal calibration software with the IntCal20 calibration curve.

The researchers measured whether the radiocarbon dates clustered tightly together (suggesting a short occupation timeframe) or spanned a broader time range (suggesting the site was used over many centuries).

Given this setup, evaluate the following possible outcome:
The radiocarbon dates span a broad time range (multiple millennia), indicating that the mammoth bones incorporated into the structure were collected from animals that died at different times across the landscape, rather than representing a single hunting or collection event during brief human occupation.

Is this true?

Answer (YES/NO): NO